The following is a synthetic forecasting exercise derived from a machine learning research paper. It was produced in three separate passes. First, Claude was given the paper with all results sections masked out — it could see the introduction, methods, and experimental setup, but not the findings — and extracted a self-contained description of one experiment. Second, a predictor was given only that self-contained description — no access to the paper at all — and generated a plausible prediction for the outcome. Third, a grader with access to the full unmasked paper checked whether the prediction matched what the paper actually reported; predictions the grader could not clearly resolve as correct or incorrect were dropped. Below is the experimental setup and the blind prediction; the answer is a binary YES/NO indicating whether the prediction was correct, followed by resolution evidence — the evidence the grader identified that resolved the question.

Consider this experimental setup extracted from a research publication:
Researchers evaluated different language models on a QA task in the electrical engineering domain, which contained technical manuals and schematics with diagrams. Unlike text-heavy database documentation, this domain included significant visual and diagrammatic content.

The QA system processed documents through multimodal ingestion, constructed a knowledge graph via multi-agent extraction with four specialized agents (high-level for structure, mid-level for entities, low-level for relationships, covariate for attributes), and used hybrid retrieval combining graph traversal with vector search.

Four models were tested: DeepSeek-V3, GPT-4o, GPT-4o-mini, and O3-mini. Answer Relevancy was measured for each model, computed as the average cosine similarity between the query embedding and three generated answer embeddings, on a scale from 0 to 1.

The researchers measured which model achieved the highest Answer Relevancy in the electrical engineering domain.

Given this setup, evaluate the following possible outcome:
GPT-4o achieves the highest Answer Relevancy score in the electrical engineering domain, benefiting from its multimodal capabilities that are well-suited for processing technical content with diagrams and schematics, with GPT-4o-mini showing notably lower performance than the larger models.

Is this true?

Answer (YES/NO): YES